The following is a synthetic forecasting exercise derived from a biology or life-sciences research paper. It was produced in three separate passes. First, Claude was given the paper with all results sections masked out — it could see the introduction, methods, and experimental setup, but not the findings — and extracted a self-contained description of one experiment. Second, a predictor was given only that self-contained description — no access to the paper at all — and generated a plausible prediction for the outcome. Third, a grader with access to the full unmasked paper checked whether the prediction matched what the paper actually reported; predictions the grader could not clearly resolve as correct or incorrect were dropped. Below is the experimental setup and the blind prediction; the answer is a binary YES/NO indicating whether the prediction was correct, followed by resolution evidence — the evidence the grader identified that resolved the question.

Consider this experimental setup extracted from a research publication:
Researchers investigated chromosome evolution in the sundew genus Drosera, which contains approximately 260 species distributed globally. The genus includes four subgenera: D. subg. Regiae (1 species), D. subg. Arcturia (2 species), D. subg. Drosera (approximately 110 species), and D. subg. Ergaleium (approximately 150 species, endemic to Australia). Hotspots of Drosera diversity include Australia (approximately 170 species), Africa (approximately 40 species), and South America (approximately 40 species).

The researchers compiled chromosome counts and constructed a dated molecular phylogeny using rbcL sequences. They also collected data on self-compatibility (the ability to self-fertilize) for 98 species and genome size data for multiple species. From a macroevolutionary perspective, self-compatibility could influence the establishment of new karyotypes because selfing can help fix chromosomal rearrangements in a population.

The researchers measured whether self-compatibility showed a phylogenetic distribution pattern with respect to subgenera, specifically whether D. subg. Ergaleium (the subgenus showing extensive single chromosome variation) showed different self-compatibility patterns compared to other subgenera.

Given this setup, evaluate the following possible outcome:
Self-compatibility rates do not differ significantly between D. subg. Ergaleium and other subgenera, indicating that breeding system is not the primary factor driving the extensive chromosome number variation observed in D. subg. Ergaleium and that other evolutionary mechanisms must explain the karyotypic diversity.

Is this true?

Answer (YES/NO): NO